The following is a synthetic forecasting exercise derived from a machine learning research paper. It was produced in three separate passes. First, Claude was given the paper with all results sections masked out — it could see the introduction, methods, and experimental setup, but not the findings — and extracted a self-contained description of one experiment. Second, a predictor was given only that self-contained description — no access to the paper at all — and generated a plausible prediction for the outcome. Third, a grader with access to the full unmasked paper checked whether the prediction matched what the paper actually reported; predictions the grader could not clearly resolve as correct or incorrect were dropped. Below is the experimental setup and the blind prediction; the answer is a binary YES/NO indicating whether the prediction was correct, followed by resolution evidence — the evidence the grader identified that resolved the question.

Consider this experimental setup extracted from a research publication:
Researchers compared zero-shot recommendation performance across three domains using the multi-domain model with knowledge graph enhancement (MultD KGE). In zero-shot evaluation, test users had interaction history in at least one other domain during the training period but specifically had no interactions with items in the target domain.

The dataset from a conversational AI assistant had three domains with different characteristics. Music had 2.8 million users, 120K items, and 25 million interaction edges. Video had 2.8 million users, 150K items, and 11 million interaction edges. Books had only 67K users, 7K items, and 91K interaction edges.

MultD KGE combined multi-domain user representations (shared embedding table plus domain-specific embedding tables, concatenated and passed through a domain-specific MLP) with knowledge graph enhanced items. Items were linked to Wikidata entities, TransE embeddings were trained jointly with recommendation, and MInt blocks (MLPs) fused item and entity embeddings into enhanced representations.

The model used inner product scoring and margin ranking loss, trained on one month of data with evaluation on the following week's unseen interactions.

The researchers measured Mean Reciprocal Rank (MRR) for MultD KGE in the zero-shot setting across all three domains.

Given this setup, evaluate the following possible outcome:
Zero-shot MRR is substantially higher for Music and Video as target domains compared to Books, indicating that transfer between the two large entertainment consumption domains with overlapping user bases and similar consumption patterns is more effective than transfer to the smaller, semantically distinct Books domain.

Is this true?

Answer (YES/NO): NO